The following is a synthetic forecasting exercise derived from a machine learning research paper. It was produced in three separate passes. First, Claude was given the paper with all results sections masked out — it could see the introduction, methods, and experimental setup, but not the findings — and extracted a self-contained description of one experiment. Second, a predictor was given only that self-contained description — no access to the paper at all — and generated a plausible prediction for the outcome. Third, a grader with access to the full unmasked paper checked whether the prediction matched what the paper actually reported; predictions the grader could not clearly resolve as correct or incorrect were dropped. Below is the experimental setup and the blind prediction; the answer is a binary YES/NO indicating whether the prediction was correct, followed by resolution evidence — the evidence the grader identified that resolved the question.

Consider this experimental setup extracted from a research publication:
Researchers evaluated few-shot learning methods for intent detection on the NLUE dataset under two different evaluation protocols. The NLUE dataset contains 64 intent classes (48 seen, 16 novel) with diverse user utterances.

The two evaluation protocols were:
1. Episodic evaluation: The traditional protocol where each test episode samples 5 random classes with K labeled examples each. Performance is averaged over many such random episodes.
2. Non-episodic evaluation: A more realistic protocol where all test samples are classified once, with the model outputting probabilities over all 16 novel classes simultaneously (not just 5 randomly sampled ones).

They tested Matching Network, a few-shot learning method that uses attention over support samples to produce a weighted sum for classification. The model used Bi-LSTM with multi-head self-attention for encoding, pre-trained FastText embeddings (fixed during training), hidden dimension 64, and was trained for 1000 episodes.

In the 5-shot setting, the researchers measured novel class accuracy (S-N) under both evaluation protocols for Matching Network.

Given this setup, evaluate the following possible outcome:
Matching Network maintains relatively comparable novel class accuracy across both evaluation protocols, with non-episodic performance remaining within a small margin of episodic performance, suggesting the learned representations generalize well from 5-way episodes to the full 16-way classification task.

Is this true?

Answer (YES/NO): NO